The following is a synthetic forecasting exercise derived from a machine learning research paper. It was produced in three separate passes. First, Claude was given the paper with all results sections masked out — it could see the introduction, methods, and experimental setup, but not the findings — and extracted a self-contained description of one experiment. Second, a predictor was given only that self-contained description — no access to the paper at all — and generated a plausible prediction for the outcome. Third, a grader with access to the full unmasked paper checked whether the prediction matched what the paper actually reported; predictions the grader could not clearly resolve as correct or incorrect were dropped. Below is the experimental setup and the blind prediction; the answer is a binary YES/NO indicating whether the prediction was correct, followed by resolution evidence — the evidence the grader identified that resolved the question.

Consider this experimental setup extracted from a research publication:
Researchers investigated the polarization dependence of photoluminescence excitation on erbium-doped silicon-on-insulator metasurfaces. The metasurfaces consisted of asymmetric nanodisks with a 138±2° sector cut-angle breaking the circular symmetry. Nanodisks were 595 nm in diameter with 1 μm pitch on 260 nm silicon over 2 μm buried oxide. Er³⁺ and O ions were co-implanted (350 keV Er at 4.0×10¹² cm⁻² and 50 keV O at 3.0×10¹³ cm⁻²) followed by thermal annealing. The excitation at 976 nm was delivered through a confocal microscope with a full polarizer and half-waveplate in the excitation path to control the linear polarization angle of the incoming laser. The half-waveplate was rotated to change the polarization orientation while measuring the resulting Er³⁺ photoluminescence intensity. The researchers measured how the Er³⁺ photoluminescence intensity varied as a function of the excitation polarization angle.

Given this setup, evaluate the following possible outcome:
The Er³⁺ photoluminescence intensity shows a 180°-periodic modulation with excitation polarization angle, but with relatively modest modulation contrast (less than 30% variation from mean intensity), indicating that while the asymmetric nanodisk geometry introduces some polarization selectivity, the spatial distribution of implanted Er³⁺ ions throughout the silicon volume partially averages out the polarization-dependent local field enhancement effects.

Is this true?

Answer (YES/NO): NO